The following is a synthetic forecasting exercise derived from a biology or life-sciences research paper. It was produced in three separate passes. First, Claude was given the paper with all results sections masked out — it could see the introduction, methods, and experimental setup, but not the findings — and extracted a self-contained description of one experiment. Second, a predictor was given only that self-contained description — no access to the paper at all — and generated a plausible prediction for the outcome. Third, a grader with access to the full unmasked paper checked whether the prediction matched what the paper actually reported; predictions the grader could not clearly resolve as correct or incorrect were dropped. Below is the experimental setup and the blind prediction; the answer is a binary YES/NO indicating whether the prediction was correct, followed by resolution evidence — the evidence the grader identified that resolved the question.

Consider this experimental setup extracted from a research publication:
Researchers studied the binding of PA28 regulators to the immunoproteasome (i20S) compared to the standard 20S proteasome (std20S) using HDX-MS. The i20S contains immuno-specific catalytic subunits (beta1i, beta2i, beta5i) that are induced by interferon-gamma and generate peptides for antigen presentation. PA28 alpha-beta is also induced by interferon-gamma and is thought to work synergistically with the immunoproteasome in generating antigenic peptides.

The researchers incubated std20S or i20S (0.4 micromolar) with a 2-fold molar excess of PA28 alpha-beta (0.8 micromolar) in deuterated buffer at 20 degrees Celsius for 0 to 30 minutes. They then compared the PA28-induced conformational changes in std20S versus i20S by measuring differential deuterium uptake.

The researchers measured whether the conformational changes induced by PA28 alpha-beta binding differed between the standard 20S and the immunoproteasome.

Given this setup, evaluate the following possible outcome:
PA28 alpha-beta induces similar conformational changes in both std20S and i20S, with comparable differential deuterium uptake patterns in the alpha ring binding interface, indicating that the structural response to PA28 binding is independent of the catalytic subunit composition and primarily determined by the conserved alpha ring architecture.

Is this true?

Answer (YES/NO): NO